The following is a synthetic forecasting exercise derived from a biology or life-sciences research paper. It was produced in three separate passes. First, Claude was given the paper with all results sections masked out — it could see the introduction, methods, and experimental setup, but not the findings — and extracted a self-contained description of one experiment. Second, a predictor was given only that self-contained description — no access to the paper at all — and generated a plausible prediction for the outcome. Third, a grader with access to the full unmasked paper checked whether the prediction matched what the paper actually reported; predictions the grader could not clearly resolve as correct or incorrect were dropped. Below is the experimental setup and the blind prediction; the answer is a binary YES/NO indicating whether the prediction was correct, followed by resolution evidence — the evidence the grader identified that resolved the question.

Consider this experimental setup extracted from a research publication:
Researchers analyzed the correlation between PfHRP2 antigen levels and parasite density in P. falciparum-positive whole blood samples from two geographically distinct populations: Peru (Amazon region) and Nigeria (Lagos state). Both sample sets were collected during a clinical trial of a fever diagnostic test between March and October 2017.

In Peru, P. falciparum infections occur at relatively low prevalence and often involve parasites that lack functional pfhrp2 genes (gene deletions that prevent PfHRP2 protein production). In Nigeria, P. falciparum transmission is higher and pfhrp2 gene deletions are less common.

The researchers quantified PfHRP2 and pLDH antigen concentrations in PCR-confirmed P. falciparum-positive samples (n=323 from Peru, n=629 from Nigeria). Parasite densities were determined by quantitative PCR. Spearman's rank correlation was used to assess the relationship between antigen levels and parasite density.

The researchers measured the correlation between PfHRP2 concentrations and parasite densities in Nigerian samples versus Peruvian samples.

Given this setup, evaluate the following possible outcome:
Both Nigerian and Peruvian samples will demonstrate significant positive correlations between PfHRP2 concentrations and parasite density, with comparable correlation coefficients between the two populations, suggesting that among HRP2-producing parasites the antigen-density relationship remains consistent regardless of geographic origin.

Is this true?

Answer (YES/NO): NO